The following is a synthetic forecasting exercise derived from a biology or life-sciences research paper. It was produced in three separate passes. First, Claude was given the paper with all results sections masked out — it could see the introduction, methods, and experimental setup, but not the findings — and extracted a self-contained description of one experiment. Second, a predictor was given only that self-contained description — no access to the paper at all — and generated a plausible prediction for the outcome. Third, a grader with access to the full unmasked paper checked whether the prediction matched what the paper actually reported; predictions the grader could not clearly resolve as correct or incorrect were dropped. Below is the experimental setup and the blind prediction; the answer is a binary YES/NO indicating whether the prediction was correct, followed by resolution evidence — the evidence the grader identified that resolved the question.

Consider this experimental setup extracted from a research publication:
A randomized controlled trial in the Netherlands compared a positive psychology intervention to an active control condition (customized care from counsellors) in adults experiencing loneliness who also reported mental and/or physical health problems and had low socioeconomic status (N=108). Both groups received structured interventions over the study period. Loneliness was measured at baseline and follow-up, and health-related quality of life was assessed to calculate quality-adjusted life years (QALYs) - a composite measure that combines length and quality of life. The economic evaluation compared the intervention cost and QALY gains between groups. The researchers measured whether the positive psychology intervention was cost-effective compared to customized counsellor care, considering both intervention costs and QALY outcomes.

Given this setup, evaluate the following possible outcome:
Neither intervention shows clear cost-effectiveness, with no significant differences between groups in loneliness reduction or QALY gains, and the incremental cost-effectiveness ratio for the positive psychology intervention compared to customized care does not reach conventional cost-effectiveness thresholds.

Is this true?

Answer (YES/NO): NO